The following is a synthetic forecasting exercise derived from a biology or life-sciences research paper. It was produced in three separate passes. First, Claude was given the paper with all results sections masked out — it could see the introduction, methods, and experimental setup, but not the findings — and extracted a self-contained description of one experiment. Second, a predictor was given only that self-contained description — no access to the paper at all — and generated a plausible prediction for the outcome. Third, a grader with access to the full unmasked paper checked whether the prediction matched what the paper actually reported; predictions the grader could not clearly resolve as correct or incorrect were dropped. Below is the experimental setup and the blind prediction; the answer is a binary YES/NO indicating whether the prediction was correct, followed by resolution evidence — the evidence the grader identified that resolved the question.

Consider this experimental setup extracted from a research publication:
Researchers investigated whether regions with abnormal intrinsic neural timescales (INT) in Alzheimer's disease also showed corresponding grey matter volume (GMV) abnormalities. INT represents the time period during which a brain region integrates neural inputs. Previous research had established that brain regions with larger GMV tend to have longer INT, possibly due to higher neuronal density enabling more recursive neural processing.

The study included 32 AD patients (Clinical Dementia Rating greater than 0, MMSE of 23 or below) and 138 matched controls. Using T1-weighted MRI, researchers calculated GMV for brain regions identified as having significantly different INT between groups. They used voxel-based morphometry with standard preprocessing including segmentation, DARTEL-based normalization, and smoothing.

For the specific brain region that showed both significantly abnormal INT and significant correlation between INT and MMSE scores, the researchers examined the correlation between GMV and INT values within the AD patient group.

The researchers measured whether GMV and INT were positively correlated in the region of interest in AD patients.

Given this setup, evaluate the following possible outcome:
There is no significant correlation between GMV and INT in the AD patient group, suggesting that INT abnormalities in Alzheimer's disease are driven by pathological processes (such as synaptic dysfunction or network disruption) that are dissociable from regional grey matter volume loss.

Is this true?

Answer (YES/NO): NO